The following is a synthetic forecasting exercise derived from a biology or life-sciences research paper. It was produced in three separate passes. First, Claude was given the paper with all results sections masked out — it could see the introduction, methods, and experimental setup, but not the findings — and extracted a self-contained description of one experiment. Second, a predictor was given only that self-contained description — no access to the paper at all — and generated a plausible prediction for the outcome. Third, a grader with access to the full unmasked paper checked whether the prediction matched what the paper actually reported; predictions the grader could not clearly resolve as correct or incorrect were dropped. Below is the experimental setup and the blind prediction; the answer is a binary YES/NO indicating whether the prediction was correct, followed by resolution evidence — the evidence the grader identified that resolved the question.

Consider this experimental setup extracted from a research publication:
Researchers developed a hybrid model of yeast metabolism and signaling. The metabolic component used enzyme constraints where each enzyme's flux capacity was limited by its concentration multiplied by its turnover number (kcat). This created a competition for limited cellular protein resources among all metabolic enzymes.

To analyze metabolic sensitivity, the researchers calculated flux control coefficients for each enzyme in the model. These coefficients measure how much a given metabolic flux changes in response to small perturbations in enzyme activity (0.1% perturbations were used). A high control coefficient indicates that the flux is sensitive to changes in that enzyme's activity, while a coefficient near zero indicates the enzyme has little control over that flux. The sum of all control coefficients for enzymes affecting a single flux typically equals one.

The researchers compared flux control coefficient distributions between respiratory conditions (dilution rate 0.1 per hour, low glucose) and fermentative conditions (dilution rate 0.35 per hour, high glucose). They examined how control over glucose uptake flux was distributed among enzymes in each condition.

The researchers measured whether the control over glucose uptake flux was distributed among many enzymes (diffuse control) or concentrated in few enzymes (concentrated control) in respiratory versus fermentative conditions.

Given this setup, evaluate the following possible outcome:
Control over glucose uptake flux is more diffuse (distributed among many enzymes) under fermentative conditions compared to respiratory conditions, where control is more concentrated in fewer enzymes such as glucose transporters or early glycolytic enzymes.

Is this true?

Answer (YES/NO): NO